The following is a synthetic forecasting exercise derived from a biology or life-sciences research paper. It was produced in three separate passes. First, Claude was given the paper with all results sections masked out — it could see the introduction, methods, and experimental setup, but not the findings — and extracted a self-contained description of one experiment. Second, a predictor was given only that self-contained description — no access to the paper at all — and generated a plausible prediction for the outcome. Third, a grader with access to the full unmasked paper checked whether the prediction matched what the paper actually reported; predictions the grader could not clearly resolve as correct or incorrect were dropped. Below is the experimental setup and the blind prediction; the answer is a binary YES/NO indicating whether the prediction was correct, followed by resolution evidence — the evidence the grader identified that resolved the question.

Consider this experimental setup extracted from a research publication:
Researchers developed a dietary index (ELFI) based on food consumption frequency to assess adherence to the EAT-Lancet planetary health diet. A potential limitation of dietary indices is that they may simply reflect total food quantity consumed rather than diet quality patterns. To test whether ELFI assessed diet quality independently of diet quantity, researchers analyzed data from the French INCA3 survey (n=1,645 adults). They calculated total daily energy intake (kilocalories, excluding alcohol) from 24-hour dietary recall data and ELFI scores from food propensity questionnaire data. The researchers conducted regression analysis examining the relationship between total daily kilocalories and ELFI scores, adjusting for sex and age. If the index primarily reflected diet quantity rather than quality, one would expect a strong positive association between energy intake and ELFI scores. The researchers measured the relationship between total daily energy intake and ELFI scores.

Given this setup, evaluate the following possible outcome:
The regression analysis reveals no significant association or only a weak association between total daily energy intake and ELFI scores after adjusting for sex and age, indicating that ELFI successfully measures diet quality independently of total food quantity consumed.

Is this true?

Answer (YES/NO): YES